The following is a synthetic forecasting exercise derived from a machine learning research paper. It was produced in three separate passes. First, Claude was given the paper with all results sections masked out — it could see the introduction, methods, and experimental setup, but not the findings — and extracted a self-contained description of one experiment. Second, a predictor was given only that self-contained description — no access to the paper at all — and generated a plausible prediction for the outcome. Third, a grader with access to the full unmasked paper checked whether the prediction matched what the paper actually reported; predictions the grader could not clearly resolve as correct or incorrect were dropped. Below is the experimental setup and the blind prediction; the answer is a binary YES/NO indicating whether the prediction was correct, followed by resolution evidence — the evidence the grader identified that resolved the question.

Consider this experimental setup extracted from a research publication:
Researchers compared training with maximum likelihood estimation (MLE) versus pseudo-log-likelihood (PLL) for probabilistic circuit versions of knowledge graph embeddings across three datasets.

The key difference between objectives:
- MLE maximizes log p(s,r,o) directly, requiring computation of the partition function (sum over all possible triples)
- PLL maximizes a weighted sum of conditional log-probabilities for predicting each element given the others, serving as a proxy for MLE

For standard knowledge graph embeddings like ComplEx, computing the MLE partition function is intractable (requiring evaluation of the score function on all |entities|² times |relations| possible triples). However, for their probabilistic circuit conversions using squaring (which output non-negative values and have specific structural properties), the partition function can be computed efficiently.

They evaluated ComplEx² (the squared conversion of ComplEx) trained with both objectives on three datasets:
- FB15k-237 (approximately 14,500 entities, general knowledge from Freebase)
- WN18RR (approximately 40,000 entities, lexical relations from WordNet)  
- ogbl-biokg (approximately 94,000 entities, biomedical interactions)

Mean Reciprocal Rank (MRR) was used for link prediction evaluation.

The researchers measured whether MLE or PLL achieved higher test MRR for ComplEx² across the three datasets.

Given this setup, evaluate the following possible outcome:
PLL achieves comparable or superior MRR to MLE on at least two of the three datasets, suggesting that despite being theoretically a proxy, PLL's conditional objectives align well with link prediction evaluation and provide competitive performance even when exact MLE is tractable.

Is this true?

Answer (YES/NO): YES